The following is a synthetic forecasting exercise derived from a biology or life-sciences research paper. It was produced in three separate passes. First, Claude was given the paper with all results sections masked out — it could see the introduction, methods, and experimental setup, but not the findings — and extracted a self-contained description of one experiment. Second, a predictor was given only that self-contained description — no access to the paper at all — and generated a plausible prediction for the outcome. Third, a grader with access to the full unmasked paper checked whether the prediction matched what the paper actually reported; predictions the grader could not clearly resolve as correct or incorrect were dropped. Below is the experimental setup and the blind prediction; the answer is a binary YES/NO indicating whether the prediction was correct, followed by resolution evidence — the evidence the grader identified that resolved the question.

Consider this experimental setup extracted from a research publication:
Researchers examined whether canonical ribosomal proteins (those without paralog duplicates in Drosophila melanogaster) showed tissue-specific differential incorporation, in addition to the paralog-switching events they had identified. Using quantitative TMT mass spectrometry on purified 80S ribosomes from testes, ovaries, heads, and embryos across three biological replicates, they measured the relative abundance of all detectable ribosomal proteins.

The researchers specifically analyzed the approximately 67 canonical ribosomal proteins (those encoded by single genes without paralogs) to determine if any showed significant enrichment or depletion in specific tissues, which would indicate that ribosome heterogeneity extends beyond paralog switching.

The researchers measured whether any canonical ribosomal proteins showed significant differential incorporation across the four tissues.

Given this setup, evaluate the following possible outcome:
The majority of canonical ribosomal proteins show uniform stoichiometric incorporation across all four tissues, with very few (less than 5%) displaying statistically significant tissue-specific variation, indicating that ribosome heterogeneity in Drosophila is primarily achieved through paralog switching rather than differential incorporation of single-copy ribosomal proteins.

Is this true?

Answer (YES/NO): YES